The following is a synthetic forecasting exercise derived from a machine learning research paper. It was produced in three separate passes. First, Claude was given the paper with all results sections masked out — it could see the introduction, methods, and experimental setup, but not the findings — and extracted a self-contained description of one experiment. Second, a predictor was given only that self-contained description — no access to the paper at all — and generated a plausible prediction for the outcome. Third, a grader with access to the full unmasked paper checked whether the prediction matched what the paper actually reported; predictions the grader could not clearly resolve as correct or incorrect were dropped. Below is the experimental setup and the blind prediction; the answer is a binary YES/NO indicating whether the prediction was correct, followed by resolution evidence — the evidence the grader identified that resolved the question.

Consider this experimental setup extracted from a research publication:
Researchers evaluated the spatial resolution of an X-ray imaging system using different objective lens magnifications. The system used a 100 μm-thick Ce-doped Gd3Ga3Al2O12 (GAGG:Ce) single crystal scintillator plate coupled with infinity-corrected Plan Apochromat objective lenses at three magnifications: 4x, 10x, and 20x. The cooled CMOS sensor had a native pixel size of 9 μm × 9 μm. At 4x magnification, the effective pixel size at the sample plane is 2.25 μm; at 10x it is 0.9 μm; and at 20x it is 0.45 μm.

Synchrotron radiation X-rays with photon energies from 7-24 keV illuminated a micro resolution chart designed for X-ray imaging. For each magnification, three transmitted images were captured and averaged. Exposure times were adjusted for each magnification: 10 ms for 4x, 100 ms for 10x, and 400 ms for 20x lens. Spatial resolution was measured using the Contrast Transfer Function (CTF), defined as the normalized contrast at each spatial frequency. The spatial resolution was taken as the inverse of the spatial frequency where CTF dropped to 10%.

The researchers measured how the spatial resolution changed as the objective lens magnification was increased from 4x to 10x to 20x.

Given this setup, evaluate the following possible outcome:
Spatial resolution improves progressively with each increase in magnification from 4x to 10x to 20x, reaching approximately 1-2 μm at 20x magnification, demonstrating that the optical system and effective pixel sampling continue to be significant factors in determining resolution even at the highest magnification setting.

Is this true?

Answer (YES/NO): NO